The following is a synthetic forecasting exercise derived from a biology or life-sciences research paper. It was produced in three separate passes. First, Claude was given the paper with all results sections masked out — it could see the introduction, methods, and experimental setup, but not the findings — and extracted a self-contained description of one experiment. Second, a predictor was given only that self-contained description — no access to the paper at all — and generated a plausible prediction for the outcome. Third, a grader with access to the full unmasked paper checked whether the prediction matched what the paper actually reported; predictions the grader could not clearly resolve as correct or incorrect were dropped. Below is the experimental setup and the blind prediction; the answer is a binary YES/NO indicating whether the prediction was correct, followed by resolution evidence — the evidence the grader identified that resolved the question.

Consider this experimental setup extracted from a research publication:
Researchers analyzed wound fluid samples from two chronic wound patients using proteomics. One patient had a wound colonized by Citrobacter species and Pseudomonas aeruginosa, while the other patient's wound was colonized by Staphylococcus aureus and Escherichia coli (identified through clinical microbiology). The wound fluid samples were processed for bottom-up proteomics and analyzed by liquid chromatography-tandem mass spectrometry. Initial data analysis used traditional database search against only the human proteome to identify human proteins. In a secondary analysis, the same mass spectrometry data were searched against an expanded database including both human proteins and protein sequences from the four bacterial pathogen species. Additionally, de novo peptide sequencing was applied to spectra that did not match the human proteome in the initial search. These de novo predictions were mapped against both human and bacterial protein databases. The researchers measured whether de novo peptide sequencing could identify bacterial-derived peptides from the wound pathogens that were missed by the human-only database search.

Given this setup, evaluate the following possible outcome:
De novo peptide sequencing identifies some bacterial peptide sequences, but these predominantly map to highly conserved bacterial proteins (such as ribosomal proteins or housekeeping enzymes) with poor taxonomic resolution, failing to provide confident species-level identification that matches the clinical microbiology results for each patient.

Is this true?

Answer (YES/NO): NO